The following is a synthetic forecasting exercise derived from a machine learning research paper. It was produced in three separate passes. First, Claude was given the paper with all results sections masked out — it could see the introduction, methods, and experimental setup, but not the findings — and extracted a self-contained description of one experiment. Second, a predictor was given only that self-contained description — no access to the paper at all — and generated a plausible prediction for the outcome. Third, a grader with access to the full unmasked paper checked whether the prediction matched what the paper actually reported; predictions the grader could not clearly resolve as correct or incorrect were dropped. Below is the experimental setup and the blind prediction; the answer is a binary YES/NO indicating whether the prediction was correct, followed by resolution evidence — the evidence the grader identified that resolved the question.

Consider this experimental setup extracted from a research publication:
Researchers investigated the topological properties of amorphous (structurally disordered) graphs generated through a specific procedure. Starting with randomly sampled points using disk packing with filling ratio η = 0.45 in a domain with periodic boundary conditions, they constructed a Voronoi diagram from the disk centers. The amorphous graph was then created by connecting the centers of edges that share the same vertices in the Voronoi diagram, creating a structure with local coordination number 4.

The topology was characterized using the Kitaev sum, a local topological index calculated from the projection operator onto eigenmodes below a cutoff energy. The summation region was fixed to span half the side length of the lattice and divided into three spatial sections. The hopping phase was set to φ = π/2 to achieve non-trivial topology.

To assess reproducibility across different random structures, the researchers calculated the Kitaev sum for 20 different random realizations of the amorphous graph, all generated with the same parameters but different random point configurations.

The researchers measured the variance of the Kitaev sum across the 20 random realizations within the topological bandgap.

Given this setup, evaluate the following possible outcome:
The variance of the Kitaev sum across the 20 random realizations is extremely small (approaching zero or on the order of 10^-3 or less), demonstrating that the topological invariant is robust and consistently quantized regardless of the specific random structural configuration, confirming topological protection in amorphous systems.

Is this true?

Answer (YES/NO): YES